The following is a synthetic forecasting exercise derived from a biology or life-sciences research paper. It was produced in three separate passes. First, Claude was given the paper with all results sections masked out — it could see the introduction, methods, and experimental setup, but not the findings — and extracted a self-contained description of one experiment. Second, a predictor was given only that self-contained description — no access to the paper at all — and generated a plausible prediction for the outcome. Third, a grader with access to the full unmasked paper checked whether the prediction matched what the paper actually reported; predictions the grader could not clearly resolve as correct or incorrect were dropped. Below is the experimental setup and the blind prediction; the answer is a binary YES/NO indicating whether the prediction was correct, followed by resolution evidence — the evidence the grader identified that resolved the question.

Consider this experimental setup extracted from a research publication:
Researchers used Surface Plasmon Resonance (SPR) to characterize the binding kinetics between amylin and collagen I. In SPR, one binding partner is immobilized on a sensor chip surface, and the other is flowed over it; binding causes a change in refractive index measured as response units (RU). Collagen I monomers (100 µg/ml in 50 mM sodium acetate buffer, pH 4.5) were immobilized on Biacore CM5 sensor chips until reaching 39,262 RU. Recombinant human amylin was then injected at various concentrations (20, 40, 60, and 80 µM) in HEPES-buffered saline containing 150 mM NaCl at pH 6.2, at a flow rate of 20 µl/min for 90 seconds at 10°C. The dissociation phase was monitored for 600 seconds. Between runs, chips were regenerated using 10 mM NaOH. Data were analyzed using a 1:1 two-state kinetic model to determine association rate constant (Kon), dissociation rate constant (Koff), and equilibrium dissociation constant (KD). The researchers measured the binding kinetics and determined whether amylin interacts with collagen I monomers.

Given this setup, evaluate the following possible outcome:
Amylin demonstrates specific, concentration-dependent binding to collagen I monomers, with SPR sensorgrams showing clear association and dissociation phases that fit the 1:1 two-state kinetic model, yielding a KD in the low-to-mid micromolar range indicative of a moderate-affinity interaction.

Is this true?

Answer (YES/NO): YES